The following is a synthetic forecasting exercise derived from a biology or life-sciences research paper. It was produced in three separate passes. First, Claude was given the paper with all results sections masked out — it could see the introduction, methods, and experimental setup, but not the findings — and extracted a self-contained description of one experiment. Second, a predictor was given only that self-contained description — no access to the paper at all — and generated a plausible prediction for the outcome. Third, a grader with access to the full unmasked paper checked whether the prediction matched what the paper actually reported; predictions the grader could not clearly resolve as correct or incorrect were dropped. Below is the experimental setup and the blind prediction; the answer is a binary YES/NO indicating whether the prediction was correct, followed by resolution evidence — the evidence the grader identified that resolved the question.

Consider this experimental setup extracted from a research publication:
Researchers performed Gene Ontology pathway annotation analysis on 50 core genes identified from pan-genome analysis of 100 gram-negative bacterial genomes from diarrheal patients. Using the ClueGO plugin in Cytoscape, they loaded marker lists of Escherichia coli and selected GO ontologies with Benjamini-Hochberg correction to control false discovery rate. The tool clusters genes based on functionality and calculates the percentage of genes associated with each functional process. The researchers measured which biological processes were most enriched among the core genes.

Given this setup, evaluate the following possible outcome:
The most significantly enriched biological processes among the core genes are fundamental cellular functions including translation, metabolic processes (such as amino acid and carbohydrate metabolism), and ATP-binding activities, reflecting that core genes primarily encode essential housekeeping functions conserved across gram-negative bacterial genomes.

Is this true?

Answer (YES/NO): NO